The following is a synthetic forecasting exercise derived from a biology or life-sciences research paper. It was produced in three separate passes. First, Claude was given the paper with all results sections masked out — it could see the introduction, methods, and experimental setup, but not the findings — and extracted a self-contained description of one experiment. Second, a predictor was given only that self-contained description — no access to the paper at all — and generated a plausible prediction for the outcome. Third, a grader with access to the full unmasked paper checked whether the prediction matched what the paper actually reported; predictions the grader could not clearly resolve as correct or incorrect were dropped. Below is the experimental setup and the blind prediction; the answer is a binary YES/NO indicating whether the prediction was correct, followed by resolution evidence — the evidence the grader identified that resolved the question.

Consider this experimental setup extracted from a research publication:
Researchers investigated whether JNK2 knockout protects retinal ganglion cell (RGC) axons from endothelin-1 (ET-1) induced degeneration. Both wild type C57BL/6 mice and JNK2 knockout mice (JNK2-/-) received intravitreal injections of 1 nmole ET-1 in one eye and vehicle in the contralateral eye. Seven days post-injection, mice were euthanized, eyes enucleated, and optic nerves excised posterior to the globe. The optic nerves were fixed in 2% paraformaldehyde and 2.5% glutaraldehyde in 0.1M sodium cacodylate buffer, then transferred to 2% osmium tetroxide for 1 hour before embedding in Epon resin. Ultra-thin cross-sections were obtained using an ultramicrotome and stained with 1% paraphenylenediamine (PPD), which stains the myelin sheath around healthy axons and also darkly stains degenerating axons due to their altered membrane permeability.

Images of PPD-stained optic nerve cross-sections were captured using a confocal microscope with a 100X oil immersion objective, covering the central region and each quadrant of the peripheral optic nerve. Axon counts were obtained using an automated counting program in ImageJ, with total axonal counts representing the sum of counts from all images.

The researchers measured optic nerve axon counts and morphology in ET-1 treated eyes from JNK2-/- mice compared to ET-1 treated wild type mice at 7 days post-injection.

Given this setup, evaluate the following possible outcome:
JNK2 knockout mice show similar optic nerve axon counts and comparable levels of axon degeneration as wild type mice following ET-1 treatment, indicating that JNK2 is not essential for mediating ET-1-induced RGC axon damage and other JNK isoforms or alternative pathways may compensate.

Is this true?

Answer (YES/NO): YES